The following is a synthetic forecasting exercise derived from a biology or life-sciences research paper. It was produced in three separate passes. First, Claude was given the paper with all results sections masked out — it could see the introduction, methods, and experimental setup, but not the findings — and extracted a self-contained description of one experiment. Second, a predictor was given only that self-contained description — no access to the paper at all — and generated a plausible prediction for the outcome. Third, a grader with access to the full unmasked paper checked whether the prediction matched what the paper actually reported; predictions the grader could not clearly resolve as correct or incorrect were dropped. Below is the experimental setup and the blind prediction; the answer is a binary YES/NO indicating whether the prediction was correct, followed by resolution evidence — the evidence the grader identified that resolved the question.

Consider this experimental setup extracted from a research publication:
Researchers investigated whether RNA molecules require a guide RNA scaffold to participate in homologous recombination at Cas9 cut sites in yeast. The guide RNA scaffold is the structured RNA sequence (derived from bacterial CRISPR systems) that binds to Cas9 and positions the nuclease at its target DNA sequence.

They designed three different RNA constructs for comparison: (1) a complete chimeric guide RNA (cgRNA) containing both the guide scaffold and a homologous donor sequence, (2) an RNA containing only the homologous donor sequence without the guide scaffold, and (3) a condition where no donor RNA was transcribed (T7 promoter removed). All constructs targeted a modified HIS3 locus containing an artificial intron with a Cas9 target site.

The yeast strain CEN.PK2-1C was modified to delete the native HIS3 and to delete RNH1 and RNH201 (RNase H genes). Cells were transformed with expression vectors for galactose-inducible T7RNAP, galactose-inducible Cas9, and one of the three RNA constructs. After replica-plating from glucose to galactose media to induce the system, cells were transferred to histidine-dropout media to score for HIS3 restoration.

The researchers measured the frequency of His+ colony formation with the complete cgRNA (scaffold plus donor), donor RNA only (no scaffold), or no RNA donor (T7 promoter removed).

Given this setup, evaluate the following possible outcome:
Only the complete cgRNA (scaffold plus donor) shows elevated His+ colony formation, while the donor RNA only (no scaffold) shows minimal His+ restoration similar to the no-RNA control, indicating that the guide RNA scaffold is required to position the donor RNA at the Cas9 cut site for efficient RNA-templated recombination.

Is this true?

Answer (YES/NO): NO